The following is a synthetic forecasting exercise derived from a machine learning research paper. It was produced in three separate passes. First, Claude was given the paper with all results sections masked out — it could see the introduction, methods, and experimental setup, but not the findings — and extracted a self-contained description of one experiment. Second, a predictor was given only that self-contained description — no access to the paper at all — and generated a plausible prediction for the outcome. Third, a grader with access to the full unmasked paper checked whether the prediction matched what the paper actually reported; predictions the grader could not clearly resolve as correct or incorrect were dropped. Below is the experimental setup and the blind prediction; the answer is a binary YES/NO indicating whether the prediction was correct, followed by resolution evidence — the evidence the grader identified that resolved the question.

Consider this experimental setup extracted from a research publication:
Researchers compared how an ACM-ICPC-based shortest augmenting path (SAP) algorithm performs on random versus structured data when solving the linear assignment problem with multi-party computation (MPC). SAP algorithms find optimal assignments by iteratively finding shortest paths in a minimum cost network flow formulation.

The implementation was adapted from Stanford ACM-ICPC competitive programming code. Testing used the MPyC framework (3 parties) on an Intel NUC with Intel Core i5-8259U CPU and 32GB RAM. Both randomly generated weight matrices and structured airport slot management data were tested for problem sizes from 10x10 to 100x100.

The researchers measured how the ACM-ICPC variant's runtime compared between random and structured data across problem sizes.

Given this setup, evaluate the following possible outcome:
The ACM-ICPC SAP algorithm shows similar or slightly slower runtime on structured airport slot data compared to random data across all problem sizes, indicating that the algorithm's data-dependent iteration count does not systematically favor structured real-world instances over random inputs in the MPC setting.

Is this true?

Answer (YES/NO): NO